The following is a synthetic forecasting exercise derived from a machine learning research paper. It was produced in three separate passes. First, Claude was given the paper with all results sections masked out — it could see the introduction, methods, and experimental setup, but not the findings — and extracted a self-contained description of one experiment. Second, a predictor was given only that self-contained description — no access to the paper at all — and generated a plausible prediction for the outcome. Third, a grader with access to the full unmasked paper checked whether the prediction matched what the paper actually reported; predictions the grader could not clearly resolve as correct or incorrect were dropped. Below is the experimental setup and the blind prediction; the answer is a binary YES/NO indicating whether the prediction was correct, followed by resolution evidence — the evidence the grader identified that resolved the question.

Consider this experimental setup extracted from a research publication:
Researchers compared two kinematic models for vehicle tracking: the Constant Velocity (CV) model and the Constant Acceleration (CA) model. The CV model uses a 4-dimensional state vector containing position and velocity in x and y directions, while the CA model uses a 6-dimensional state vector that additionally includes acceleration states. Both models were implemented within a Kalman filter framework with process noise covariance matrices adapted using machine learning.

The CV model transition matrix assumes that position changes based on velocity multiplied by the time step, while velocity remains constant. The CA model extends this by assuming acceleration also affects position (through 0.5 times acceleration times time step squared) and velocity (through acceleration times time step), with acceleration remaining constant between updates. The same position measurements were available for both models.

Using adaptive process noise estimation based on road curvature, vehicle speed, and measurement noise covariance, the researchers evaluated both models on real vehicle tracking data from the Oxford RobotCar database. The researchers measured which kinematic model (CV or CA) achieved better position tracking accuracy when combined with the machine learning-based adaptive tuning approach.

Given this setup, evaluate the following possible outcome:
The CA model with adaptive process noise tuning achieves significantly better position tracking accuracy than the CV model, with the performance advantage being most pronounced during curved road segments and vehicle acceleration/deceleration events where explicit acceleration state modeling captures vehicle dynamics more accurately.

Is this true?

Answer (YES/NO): NO